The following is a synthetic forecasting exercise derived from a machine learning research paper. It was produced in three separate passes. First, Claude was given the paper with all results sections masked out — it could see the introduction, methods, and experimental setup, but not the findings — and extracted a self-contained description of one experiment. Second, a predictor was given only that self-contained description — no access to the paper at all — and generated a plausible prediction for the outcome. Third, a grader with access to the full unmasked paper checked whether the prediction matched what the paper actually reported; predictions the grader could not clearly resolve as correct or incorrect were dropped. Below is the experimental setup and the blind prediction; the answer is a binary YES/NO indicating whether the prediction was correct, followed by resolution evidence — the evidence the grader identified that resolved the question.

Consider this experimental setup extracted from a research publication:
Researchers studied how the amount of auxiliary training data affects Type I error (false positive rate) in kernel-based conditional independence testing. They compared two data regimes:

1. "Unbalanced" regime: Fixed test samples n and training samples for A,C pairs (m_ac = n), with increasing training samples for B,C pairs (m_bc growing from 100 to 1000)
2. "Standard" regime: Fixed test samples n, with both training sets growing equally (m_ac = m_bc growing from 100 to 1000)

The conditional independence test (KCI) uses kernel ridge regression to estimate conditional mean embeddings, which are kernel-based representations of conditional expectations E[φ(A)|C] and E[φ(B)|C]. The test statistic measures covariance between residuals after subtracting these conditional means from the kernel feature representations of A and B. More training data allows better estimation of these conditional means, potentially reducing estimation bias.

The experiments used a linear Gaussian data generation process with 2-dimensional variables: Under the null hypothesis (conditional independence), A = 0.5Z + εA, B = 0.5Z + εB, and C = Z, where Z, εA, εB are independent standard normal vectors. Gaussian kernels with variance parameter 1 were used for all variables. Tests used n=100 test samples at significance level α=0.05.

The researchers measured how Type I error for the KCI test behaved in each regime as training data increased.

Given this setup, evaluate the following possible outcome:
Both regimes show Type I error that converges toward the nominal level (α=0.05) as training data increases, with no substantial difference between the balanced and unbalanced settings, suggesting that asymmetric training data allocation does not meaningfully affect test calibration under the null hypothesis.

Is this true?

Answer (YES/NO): NO